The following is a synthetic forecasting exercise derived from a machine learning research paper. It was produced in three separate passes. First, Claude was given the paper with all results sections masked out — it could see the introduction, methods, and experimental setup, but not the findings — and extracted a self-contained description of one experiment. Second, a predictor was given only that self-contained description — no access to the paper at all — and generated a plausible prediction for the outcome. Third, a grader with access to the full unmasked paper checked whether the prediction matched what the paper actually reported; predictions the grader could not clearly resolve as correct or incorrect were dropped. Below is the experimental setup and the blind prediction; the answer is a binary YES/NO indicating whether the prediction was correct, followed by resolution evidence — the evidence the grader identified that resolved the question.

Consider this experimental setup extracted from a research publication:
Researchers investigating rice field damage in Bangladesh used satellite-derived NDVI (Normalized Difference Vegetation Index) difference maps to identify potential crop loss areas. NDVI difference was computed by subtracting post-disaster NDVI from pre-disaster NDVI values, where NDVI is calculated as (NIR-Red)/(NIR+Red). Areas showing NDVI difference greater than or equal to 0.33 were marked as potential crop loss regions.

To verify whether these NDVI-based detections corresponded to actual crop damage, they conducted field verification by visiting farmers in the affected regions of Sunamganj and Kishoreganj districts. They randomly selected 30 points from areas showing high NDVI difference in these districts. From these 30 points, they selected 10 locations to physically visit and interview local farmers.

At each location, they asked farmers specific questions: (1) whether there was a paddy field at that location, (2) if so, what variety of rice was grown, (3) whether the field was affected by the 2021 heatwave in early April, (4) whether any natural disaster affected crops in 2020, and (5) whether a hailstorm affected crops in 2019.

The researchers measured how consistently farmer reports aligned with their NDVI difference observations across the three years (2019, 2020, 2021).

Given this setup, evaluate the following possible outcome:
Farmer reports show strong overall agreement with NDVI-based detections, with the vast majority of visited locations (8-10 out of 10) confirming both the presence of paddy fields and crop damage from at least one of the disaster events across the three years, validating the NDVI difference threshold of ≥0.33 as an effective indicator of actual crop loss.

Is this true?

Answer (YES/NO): YES